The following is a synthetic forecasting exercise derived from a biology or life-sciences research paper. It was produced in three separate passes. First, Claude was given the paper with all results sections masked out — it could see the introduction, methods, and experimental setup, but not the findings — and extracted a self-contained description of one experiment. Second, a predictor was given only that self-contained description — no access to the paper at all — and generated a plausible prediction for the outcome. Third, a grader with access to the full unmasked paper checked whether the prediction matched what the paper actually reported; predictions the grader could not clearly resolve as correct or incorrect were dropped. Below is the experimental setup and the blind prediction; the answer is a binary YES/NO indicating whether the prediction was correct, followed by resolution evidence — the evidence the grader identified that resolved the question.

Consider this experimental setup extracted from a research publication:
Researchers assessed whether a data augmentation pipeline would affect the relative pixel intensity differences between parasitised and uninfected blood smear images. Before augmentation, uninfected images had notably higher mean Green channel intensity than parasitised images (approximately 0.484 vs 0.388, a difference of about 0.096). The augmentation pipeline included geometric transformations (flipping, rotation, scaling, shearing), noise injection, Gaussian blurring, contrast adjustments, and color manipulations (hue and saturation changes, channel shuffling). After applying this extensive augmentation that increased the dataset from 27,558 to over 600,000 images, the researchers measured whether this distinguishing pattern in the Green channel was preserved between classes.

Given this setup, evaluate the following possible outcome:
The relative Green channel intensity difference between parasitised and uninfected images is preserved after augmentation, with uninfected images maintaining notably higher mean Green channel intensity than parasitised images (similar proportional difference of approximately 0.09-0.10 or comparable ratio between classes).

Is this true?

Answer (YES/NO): YES